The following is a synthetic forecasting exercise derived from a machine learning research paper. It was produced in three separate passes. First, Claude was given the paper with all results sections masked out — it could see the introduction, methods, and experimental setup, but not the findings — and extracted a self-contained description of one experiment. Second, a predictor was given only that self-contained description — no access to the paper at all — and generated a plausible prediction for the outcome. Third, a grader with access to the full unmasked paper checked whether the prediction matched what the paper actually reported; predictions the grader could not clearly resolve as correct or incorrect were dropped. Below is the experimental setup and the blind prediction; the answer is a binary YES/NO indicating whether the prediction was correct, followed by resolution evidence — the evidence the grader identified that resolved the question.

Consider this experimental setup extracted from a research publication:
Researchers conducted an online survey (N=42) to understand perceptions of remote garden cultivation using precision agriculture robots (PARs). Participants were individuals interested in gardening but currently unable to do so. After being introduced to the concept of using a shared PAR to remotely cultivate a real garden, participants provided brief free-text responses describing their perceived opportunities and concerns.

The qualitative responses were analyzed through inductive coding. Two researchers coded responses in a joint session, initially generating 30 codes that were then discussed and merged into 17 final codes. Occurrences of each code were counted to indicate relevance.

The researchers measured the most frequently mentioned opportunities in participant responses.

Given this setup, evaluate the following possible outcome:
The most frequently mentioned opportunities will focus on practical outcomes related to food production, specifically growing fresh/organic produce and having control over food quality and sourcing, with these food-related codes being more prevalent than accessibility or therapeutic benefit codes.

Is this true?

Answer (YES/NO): NO